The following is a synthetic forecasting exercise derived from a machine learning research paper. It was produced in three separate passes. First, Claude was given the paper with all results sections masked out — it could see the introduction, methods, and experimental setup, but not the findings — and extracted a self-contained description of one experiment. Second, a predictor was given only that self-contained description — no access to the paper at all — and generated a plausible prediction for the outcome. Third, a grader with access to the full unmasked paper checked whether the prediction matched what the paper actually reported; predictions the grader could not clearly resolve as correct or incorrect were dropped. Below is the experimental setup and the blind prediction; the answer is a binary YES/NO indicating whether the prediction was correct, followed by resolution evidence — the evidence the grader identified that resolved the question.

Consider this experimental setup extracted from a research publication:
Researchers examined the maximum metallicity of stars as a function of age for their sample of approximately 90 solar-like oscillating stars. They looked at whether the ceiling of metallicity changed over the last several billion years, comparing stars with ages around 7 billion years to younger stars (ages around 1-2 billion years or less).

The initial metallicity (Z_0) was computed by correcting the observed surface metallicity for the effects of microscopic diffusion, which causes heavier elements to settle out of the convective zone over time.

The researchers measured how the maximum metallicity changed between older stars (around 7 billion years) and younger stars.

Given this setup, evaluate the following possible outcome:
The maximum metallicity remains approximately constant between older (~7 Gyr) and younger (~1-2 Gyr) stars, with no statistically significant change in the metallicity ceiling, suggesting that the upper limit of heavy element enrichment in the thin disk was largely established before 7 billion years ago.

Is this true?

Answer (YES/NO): YES